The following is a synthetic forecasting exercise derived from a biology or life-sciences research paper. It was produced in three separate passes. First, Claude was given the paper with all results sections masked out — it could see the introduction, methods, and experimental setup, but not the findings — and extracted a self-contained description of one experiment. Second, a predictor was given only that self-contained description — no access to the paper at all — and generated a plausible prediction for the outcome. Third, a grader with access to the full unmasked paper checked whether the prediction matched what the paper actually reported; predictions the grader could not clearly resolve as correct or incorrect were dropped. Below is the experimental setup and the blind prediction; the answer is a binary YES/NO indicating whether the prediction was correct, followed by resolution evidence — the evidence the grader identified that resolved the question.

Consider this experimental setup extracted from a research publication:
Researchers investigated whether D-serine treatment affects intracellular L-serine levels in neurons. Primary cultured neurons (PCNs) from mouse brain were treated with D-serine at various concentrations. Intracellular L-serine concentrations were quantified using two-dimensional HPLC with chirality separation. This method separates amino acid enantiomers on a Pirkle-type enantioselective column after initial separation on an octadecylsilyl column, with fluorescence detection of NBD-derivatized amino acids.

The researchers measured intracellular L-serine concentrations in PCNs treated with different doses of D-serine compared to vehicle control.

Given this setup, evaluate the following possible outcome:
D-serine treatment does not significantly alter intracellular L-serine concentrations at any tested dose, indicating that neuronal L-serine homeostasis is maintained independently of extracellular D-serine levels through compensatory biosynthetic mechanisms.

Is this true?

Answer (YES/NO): YES